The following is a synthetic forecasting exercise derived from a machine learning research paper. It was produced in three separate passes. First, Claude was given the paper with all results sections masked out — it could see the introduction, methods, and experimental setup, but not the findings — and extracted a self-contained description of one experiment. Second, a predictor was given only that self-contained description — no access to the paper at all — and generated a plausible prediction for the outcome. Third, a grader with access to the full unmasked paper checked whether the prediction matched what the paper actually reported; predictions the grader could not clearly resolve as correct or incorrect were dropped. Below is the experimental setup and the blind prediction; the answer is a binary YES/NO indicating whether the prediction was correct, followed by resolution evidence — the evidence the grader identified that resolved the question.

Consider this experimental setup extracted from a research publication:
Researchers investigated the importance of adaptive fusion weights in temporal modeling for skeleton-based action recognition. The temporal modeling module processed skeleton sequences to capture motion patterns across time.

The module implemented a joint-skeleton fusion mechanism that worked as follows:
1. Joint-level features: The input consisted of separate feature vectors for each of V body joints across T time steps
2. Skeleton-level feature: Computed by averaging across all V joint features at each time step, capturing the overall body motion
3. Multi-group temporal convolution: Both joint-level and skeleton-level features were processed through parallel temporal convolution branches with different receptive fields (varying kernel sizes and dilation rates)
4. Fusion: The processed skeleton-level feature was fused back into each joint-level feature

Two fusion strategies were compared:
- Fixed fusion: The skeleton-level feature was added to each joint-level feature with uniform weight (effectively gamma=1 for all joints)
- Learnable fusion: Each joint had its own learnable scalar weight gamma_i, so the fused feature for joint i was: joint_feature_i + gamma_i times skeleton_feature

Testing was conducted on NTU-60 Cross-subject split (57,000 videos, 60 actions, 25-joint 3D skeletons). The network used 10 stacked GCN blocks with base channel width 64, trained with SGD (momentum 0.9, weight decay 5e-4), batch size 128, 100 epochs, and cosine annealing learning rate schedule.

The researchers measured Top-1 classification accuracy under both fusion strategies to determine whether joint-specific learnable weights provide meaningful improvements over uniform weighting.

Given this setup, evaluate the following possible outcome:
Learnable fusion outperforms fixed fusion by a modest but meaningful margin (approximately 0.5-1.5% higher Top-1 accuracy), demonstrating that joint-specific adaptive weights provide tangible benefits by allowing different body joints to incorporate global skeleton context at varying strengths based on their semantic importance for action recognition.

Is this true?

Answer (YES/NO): YES